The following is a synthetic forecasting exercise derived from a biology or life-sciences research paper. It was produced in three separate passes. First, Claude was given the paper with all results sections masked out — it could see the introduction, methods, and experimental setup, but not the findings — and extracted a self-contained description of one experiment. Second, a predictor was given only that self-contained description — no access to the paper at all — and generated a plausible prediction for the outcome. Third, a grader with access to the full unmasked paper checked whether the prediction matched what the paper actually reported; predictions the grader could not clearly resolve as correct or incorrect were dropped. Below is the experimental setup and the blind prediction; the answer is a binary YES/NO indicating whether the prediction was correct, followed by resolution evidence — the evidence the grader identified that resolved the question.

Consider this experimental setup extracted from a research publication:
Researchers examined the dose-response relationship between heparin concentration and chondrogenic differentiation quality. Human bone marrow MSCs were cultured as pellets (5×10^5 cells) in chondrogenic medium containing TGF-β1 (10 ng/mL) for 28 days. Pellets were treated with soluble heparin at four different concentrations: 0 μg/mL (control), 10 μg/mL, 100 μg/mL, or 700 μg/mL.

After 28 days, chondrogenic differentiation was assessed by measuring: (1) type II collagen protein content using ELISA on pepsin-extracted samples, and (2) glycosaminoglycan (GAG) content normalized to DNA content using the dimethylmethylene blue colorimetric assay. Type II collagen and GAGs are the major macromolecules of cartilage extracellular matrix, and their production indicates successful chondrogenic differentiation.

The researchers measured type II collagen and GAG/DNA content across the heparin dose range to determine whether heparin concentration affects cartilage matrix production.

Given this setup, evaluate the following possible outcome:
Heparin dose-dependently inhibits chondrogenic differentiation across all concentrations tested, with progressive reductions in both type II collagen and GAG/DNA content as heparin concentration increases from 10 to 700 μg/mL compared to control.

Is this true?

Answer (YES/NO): NO